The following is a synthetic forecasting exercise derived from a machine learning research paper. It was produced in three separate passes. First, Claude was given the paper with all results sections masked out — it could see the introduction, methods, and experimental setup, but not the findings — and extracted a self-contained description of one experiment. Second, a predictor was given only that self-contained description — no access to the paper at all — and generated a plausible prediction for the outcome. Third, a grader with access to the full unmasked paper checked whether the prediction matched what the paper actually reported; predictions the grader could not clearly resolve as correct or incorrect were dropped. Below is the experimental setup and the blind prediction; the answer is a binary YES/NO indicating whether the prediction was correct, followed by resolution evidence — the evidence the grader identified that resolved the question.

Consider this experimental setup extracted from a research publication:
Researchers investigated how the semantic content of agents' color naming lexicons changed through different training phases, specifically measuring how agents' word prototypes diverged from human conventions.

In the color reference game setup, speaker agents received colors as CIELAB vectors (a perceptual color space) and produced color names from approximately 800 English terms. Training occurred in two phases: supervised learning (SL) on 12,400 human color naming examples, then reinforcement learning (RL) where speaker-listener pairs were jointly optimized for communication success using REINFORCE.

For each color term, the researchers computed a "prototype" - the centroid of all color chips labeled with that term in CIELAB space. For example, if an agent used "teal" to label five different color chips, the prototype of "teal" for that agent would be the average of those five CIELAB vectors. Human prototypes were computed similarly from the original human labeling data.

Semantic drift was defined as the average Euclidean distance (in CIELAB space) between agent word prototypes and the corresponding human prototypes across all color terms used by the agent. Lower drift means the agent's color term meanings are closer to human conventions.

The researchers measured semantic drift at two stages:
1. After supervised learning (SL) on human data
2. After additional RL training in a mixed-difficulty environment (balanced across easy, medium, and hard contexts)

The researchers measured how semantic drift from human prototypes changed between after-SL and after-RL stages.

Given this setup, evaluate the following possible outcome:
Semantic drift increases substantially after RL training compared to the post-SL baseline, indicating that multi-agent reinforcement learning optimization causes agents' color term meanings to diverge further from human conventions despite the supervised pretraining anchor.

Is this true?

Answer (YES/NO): YES